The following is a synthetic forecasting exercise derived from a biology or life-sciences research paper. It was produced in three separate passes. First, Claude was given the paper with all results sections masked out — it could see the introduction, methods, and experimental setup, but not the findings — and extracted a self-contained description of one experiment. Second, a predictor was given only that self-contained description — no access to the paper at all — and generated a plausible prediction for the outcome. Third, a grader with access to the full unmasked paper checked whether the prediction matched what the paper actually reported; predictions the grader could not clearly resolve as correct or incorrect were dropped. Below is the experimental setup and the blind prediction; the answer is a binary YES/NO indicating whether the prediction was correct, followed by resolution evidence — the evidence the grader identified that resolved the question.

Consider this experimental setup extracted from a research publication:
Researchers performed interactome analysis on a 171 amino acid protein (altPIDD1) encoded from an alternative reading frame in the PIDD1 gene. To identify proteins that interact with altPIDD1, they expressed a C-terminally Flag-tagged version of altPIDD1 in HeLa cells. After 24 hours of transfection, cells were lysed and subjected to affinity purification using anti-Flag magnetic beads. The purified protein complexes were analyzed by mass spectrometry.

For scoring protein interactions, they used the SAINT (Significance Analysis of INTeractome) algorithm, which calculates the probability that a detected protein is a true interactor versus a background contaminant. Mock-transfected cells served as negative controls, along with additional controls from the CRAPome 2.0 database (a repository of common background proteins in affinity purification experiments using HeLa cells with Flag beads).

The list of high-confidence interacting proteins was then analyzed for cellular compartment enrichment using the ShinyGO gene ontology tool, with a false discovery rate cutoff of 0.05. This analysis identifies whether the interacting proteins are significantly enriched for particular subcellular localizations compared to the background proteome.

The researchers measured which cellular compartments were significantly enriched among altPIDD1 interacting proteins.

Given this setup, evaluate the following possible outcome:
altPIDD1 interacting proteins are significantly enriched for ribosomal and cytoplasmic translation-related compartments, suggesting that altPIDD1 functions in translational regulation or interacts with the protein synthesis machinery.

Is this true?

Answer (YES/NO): NO